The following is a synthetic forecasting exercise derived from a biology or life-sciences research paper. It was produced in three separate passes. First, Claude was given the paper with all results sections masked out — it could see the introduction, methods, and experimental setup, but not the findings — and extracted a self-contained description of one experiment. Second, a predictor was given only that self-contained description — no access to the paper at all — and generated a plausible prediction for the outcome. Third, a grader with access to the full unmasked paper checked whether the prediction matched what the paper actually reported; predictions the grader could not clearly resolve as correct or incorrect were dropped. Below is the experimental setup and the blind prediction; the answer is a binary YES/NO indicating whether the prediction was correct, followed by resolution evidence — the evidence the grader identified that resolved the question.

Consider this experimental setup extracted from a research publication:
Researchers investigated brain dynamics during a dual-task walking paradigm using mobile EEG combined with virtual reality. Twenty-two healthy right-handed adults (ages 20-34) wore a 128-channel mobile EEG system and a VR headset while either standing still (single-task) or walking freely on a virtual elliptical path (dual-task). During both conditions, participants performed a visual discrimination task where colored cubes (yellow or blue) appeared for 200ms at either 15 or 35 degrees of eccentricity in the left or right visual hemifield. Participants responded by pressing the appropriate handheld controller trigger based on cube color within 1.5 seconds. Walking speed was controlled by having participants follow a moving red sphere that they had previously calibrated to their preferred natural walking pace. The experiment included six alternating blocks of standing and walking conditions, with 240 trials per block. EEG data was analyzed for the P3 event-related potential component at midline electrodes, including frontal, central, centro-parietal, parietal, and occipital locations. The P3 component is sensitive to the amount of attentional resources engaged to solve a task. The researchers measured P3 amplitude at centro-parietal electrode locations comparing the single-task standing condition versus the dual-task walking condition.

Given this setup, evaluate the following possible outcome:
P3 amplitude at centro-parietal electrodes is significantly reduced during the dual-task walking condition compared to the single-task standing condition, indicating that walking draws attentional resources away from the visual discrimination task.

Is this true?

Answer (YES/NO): YES